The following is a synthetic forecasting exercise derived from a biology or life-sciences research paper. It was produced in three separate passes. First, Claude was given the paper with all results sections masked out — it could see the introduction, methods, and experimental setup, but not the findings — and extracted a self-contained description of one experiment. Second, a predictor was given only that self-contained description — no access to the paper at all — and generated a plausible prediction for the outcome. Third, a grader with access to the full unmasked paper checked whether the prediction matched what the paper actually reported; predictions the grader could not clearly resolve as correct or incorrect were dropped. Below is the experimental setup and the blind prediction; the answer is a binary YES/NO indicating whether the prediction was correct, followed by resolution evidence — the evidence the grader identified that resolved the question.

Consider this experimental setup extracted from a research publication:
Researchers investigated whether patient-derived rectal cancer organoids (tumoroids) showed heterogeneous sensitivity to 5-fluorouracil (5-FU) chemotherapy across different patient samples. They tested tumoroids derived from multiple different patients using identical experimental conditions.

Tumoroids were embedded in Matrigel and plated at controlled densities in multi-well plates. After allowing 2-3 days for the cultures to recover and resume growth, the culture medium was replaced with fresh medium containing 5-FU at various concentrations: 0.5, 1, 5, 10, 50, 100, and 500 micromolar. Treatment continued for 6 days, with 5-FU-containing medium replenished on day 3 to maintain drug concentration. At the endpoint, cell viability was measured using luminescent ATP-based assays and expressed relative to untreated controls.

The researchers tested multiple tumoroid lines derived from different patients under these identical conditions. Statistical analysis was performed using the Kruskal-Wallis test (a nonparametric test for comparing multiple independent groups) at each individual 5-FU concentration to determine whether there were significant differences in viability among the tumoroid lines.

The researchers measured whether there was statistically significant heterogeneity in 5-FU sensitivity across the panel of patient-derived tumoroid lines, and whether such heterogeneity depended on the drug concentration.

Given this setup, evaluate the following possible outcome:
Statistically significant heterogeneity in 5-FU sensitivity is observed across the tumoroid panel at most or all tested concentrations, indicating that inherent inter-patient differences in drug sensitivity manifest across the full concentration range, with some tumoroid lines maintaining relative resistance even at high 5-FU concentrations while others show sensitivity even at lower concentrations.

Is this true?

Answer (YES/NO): NO